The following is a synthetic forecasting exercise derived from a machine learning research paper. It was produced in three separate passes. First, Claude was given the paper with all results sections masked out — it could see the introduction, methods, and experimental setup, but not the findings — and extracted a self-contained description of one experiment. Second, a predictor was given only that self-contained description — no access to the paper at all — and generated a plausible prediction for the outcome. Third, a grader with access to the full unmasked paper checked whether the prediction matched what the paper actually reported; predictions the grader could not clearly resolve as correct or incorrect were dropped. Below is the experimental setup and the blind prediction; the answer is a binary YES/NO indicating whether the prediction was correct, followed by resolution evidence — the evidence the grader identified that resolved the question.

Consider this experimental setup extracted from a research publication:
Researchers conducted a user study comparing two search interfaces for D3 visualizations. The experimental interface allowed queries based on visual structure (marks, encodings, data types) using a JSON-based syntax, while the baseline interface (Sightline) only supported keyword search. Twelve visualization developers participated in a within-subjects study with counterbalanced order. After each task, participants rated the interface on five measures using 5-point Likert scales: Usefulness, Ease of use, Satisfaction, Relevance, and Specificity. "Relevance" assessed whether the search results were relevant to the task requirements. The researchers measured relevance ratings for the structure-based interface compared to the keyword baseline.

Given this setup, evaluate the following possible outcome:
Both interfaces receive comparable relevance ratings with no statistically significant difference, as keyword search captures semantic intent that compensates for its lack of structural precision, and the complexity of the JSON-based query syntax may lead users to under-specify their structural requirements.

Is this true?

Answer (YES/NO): YES